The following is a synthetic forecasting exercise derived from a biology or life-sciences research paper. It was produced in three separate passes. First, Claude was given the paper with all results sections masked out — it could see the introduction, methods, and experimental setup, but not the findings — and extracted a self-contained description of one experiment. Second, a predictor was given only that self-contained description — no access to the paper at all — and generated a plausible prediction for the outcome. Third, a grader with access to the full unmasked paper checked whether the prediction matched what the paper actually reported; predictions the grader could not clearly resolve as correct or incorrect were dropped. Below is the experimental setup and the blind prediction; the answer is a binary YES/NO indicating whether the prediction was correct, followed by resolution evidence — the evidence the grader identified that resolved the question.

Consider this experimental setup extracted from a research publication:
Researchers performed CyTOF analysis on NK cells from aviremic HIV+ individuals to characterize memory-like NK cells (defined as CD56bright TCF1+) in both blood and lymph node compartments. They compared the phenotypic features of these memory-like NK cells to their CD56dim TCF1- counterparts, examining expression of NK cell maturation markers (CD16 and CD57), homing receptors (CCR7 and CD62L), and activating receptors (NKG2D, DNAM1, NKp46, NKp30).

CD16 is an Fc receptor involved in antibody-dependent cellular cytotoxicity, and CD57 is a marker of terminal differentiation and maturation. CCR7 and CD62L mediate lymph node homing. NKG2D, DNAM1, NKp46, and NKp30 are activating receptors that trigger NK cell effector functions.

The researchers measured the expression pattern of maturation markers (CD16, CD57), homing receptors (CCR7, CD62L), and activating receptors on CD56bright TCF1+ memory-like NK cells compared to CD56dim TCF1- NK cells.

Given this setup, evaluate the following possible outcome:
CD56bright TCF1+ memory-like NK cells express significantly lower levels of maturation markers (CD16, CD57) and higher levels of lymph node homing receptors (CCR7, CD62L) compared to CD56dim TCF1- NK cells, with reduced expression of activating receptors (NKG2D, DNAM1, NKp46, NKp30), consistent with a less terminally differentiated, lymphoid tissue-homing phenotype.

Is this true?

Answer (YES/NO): NO